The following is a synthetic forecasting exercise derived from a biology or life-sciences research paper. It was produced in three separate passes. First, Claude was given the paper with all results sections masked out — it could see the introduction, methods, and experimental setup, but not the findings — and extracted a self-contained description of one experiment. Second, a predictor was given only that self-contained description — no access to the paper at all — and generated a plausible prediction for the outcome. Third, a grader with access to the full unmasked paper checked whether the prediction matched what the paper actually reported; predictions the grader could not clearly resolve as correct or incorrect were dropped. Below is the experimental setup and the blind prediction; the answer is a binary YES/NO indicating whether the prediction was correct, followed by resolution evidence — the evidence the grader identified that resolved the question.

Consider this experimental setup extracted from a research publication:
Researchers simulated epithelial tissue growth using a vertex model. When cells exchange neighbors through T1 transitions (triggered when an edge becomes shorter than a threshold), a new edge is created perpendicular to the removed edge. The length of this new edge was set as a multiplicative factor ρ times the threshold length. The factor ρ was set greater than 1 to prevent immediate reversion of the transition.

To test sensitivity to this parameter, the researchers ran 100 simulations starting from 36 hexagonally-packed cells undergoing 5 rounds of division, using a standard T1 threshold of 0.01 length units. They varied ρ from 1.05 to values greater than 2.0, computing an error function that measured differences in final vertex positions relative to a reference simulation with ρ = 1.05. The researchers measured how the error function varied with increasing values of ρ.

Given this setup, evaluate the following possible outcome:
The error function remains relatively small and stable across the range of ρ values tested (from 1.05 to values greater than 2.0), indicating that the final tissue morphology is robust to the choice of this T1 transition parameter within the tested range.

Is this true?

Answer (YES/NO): NO